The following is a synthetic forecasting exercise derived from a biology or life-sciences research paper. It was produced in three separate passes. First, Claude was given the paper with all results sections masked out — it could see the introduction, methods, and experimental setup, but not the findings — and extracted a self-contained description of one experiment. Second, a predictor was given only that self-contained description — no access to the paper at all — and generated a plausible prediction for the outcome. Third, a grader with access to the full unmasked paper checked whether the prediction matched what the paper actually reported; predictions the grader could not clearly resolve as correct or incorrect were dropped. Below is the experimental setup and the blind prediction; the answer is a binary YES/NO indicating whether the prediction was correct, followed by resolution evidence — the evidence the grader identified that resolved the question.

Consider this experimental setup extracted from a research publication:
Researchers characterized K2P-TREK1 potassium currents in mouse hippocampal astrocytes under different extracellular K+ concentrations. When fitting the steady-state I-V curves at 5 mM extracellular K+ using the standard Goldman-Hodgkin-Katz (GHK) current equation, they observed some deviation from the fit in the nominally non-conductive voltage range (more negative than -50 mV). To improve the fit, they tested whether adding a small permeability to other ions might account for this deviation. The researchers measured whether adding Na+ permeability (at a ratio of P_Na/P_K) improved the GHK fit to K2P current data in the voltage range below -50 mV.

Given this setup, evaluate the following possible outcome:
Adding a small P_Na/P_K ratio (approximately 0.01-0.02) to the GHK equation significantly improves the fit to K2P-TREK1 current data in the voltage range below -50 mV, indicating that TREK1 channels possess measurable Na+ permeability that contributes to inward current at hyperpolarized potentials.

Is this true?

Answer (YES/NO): NO